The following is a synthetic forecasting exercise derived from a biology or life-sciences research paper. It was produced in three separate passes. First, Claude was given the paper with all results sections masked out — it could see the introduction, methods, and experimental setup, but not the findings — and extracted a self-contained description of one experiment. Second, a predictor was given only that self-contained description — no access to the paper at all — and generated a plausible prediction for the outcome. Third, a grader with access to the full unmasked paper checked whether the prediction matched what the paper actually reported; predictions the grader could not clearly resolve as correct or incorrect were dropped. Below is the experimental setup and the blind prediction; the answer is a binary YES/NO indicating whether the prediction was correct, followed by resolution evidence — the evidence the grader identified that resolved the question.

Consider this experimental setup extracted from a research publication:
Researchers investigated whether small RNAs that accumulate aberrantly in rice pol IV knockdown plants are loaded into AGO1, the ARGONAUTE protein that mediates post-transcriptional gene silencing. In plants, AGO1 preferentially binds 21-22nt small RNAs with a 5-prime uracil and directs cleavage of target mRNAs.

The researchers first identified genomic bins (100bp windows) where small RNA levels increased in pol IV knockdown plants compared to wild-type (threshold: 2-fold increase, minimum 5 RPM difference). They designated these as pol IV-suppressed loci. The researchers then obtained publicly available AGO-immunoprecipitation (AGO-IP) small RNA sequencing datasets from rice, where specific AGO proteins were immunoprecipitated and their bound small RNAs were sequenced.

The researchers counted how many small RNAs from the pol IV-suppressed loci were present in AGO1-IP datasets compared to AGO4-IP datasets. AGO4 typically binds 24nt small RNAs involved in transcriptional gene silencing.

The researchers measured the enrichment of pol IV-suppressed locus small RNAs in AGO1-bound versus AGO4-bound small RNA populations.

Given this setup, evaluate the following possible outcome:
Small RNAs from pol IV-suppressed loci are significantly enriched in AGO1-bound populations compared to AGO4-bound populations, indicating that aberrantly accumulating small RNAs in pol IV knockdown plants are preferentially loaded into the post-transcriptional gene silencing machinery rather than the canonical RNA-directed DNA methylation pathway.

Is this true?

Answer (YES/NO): YES